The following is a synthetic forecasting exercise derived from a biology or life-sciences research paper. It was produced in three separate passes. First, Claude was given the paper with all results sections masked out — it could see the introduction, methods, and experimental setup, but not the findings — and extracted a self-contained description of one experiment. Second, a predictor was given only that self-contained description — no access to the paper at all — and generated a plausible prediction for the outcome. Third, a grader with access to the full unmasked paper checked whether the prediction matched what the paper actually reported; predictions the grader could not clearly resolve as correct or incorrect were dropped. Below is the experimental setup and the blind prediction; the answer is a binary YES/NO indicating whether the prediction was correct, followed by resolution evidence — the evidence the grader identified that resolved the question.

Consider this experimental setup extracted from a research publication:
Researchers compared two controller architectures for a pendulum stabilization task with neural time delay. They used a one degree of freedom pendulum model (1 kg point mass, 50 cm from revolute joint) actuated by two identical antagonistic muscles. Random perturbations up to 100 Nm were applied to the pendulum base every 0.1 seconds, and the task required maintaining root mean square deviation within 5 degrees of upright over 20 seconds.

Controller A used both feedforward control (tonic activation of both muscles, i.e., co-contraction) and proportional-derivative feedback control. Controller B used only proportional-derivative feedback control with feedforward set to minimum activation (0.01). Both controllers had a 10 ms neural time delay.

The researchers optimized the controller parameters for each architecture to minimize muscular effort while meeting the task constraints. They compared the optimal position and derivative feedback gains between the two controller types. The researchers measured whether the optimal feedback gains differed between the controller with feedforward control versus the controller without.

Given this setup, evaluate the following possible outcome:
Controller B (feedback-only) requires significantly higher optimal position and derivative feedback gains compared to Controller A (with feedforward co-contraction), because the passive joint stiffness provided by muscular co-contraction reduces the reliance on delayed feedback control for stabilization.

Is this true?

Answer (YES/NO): YES